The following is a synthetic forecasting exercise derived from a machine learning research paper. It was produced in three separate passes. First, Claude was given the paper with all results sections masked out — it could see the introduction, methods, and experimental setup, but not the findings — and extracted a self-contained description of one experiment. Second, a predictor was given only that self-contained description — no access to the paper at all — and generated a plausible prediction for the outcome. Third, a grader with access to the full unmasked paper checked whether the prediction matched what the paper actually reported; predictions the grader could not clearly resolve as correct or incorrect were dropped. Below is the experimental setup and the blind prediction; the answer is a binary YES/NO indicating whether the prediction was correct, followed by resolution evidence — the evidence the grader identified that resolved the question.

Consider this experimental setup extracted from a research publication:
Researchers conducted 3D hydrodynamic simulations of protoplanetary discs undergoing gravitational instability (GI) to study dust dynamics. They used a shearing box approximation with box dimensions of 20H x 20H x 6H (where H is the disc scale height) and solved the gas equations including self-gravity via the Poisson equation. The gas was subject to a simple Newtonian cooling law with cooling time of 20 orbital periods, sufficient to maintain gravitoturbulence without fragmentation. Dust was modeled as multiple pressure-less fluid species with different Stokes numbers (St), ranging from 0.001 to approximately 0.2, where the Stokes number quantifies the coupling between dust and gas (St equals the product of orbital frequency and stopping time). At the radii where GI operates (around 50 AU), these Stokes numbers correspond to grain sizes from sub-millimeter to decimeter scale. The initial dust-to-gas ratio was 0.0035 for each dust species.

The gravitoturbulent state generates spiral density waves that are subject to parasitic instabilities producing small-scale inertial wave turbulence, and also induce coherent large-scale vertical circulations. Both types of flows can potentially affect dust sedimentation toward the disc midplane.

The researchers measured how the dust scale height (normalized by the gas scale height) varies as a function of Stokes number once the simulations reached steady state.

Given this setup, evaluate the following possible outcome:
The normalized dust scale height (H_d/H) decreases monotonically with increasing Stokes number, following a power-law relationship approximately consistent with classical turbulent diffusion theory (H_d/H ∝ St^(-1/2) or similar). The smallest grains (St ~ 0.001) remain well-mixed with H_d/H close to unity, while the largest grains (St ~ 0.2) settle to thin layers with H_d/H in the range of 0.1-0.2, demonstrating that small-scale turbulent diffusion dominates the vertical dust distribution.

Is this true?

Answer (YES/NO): NO